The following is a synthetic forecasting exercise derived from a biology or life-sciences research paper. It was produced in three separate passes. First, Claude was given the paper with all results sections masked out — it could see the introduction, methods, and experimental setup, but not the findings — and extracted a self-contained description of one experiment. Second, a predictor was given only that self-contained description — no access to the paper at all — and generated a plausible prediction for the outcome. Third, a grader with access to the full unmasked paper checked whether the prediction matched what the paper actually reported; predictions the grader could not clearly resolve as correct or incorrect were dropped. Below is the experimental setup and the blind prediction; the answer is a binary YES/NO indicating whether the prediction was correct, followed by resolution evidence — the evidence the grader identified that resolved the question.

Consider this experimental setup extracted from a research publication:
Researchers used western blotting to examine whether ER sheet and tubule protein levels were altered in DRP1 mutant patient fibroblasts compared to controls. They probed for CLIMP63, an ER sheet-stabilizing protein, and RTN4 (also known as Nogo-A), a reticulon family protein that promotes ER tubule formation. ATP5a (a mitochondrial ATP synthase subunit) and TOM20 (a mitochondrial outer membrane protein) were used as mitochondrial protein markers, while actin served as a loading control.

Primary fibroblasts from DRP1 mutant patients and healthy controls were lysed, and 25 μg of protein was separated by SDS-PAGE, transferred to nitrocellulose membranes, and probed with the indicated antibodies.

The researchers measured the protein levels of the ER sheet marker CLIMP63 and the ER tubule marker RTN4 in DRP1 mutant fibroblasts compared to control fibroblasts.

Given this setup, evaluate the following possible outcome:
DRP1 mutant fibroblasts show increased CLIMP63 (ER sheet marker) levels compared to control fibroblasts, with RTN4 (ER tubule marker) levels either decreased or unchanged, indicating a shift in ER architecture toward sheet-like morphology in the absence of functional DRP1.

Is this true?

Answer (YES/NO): NO